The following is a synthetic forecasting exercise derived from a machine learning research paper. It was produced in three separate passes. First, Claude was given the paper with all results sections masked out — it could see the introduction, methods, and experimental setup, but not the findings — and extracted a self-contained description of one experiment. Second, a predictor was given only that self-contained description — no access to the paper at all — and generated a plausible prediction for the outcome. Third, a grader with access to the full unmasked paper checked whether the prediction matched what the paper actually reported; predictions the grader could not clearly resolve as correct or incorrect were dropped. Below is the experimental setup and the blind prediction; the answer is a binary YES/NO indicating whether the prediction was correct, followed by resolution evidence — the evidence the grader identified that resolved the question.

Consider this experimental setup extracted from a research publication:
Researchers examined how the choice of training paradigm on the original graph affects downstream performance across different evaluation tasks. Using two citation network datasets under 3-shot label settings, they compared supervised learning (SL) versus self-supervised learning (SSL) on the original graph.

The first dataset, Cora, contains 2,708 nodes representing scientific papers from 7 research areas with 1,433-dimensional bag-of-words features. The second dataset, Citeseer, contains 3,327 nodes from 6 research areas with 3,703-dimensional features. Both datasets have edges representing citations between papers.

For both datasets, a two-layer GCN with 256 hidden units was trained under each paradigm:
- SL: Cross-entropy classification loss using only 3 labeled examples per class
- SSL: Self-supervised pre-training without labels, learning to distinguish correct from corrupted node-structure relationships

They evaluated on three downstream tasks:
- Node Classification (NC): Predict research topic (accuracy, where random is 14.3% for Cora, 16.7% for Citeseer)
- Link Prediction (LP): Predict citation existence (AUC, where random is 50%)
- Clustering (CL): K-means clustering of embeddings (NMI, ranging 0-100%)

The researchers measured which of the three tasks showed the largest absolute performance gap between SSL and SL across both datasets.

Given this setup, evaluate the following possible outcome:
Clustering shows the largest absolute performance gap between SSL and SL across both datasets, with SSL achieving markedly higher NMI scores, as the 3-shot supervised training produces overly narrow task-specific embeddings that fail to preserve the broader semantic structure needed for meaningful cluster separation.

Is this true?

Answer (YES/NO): YES